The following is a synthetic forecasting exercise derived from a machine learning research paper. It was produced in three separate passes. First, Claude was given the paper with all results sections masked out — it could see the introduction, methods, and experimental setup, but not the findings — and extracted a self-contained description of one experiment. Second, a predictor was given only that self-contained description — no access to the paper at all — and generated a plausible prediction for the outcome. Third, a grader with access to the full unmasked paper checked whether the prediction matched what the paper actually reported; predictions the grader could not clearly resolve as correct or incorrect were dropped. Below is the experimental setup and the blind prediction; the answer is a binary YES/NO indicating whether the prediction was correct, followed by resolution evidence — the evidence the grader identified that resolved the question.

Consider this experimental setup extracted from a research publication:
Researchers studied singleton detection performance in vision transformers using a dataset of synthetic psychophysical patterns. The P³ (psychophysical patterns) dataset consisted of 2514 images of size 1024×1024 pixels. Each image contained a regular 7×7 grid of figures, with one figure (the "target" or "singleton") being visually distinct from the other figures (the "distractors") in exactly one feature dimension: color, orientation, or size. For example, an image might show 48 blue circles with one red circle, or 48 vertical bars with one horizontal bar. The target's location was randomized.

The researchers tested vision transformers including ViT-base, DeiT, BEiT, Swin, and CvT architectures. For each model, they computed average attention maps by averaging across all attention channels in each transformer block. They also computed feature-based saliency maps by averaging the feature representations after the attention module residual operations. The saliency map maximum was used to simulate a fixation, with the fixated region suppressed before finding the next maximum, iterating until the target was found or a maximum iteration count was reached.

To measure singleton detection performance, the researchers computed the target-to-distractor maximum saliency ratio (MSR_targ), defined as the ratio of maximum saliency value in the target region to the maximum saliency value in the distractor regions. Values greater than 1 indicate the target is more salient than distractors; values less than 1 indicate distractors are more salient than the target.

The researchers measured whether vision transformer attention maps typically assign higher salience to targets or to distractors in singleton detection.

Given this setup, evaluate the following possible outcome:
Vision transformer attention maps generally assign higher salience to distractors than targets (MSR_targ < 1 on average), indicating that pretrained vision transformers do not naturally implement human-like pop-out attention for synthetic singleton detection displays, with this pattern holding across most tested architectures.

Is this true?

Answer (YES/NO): YES